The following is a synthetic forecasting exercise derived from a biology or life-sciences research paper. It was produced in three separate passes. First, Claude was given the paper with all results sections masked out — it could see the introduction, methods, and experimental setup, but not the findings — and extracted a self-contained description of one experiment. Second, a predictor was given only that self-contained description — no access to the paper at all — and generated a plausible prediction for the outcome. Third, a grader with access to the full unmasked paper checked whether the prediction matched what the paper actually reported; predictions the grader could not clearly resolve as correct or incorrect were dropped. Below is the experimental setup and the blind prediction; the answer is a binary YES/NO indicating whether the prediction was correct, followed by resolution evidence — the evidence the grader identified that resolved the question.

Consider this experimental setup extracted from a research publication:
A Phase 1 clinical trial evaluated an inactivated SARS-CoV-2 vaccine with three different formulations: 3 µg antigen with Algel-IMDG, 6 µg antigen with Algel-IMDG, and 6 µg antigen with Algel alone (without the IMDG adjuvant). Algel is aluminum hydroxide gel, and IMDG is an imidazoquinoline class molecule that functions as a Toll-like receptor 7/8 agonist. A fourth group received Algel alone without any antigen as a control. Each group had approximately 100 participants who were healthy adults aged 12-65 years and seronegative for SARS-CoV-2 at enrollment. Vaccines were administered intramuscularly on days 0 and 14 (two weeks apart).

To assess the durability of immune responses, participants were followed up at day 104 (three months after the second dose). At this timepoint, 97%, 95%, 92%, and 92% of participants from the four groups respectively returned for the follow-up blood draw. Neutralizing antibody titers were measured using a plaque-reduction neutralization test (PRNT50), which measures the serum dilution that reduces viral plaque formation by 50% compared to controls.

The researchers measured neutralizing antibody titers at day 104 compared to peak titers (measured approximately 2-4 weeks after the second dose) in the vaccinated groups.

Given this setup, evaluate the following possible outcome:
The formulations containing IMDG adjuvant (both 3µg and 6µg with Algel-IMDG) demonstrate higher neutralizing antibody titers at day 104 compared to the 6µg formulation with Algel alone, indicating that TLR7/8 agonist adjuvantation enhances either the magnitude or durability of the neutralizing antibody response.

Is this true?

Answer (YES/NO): NO